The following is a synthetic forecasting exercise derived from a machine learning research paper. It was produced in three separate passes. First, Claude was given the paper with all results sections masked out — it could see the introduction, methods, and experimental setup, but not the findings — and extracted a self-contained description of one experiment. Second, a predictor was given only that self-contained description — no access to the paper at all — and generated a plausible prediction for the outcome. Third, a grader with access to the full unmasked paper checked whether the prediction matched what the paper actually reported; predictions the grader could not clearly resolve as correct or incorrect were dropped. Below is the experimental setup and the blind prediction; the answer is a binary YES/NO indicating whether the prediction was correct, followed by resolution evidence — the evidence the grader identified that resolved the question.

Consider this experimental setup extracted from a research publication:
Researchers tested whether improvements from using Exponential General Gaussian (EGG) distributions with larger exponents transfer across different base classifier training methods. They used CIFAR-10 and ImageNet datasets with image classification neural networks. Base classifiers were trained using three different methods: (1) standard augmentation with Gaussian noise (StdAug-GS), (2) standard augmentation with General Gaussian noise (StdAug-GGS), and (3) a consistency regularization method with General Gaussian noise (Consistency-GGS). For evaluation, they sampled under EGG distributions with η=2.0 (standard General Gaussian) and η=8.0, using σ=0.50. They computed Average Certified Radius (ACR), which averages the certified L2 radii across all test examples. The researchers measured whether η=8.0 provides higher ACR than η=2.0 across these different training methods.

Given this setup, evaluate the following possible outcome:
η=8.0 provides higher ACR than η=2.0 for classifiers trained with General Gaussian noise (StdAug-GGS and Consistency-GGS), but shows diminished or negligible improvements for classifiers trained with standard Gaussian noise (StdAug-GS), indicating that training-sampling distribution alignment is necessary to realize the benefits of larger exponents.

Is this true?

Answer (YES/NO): NO